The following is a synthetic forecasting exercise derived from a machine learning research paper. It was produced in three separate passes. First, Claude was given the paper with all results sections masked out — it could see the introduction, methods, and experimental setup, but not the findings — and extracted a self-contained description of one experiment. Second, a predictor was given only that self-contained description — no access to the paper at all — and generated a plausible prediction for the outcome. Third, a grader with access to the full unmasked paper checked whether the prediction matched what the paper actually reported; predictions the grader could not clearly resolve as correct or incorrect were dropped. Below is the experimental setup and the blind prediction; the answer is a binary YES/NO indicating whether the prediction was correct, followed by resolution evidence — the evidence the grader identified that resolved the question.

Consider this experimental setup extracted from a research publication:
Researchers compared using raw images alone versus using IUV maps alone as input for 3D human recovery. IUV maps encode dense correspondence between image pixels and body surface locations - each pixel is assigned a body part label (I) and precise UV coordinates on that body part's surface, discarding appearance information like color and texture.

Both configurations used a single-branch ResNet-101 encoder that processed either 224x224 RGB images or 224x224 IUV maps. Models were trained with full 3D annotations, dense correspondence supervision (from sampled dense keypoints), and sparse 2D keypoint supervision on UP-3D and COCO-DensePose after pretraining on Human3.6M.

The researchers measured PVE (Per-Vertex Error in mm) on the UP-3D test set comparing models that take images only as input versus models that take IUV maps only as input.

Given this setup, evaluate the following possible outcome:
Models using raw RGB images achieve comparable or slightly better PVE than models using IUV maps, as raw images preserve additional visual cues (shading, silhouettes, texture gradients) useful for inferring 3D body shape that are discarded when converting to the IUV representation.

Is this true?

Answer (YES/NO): NO